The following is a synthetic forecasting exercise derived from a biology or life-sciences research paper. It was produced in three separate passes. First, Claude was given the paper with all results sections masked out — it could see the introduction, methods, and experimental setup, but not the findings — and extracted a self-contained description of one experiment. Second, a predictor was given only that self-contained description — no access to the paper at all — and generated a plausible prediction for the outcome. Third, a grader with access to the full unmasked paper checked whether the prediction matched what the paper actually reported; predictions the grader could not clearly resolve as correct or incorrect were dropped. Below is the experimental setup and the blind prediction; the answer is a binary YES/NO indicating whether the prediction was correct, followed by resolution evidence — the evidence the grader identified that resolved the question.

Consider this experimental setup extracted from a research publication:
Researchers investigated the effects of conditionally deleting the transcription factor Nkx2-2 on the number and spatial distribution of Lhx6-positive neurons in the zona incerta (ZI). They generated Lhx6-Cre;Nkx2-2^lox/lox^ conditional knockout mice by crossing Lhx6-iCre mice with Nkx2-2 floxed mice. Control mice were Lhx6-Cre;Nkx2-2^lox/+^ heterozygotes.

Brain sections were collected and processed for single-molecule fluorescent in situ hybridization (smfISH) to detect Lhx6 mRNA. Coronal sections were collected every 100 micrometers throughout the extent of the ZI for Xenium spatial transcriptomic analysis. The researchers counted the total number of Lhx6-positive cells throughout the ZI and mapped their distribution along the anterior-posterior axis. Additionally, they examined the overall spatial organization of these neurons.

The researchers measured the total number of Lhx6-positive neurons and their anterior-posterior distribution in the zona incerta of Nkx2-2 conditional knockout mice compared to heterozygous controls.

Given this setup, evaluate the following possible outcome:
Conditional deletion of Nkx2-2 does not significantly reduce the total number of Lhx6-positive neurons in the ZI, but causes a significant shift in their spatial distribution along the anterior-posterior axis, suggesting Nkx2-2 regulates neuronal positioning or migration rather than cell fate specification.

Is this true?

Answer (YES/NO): NO